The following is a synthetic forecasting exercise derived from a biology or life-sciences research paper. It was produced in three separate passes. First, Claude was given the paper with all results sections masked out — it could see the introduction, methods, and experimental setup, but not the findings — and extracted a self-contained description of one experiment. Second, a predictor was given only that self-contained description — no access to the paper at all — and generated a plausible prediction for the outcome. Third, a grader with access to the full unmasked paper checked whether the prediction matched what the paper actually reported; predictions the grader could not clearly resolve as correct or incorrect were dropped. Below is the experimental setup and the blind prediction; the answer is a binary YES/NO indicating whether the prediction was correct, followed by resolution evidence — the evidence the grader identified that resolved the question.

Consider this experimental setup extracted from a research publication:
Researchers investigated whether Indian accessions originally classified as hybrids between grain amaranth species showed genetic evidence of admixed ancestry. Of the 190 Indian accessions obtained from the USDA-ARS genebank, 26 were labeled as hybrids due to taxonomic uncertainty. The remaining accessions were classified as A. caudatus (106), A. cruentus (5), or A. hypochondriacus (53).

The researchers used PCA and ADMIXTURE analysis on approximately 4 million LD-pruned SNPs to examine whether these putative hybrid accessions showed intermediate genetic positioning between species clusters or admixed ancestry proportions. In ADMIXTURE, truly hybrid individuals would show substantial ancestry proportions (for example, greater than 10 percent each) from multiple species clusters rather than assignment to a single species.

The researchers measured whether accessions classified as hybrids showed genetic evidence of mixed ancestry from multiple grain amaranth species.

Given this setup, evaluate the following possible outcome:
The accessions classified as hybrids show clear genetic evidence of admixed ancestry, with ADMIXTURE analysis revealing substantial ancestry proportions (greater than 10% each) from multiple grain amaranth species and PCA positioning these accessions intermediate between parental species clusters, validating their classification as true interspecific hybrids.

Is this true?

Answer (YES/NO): NO